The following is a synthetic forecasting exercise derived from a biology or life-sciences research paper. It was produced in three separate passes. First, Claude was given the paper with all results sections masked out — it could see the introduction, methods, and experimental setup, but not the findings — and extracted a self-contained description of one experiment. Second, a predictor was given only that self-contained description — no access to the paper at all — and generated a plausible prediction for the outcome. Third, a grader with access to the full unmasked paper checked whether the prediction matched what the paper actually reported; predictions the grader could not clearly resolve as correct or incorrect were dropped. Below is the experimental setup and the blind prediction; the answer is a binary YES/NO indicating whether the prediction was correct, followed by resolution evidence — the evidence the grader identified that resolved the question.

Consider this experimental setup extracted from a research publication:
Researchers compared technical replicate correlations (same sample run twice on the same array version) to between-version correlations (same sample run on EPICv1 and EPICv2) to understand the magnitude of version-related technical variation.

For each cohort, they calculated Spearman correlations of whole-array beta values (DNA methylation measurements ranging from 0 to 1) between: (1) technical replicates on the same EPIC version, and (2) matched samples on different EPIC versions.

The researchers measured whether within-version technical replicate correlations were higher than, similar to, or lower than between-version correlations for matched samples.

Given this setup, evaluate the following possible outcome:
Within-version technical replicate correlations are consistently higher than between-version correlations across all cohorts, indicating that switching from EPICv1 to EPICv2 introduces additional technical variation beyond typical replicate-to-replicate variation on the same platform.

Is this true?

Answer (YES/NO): YES